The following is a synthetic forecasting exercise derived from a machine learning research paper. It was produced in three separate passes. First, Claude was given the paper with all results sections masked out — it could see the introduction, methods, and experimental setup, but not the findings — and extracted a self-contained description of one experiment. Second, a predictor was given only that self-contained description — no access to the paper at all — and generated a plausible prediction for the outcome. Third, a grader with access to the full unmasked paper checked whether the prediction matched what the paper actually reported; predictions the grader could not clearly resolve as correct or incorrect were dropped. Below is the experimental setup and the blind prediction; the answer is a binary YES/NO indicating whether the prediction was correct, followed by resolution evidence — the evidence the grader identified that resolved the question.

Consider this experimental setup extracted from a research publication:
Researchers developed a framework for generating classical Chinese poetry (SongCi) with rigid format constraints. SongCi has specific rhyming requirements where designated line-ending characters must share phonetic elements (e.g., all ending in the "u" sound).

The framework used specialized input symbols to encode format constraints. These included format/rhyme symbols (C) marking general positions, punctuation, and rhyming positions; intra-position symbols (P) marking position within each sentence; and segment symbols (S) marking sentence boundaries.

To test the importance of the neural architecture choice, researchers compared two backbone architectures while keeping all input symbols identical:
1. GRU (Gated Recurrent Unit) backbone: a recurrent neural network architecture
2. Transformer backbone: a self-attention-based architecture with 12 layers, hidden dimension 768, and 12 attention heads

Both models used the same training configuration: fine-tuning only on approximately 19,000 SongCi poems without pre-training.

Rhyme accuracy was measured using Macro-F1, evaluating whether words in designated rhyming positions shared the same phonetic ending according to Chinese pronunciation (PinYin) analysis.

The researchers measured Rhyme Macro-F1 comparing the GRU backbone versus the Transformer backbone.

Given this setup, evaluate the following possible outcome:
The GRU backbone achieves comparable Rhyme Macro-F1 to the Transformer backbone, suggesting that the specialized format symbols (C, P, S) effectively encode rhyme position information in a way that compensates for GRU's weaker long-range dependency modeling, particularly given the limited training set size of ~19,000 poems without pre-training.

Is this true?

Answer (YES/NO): NO